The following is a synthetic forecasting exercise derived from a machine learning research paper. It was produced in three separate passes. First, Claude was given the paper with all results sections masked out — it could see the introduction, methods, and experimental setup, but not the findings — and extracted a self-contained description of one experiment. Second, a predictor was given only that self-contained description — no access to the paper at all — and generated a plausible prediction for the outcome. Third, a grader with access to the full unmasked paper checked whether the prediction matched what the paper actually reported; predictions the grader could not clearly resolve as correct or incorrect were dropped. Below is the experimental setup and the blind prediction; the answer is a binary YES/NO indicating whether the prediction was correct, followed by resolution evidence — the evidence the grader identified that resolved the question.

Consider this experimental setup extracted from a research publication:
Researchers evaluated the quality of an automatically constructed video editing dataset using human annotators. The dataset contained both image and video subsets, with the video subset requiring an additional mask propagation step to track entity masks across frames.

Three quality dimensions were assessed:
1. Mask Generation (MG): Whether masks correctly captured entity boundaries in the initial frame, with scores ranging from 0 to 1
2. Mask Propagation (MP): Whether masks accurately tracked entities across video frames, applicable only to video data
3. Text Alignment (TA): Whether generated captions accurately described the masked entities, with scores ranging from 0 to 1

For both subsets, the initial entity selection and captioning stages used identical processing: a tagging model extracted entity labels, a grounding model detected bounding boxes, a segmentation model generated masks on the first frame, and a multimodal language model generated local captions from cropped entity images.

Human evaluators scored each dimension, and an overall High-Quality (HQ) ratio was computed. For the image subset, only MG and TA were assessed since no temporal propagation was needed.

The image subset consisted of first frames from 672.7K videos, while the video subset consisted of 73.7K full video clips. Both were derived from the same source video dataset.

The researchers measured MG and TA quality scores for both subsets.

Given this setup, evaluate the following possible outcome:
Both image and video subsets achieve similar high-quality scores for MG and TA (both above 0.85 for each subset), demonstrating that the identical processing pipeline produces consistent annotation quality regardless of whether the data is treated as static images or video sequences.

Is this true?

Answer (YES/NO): NO